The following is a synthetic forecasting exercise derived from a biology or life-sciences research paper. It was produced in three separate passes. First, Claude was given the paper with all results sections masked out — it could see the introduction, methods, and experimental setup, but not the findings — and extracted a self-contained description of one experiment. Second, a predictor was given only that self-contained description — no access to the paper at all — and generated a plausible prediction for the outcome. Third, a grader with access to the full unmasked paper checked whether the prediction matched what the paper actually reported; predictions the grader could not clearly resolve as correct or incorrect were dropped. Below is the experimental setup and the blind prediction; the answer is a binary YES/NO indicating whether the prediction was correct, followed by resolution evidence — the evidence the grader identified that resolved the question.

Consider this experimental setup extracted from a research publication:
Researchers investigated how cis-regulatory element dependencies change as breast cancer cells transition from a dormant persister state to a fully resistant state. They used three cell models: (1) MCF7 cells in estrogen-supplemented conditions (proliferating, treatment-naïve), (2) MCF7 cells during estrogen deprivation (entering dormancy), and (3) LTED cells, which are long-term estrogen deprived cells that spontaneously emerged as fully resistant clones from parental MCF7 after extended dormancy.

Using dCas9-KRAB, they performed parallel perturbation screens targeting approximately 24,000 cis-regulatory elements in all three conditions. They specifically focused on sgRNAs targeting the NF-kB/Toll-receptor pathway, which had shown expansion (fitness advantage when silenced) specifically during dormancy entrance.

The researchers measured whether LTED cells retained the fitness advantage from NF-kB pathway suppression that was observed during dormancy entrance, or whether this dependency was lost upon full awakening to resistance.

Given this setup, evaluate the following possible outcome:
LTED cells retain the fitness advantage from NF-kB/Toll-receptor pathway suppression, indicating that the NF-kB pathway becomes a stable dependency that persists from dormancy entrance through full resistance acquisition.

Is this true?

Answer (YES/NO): NO